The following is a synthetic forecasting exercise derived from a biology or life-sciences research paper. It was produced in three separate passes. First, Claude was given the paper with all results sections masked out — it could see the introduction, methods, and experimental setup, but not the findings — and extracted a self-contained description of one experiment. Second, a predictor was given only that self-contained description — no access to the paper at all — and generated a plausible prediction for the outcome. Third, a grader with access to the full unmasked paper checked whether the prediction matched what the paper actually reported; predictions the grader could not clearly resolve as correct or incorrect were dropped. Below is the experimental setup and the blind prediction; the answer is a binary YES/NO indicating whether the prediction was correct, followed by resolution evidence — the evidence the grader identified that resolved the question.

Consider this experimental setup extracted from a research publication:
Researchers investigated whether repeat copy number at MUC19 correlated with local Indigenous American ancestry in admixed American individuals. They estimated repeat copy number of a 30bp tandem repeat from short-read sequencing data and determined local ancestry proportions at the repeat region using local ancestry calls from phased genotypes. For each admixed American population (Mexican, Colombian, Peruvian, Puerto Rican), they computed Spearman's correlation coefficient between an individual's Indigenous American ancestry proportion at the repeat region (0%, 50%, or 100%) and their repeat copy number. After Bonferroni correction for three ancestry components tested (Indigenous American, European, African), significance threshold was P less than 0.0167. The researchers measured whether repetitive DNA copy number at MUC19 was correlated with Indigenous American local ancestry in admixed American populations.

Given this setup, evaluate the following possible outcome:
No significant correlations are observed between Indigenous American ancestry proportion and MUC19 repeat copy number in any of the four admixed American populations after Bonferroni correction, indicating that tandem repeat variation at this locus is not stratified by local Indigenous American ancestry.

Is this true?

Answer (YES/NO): NO